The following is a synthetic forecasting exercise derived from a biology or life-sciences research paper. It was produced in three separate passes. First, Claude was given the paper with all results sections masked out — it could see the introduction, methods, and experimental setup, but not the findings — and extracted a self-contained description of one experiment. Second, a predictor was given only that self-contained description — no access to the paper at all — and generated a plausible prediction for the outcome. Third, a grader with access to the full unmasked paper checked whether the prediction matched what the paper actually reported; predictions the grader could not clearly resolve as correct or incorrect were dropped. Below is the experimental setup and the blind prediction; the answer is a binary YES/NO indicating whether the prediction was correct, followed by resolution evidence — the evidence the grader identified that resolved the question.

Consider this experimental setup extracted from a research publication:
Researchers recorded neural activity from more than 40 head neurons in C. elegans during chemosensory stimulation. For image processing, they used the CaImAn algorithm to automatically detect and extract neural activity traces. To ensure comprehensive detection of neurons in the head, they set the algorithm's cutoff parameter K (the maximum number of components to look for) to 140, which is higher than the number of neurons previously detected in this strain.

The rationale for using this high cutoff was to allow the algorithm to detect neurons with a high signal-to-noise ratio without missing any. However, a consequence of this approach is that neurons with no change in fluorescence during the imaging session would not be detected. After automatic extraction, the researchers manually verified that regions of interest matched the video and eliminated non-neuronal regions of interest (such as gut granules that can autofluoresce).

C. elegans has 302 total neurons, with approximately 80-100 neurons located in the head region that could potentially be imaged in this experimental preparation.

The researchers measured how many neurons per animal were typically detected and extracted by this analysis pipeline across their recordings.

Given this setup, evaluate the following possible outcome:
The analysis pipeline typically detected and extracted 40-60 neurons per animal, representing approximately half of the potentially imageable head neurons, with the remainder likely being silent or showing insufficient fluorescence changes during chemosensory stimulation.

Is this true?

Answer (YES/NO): NO